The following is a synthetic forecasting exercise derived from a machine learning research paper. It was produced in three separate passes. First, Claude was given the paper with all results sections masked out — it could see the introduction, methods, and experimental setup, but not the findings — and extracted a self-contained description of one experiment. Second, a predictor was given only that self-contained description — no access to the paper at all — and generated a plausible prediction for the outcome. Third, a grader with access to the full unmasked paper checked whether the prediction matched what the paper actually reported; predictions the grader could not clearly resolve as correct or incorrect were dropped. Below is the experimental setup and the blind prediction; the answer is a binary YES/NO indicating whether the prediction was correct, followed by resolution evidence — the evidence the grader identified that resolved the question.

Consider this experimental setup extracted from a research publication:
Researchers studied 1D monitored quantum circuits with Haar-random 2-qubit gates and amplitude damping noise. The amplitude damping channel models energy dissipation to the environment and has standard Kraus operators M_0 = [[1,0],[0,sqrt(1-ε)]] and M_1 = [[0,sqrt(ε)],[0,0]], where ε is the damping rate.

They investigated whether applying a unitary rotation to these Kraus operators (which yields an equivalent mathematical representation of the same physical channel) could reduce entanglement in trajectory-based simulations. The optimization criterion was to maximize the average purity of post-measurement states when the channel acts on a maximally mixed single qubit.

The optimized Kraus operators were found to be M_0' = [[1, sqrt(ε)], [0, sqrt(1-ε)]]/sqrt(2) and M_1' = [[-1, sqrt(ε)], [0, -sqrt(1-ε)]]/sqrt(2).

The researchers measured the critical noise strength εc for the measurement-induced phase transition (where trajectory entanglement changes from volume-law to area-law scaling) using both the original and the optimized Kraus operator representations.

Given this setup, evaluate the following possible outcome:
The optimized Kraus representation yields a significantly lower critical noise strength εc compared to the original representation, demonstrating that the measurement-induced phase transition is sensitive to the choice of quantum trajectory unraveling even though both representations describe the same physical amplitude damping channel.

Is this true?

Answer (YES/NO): YES